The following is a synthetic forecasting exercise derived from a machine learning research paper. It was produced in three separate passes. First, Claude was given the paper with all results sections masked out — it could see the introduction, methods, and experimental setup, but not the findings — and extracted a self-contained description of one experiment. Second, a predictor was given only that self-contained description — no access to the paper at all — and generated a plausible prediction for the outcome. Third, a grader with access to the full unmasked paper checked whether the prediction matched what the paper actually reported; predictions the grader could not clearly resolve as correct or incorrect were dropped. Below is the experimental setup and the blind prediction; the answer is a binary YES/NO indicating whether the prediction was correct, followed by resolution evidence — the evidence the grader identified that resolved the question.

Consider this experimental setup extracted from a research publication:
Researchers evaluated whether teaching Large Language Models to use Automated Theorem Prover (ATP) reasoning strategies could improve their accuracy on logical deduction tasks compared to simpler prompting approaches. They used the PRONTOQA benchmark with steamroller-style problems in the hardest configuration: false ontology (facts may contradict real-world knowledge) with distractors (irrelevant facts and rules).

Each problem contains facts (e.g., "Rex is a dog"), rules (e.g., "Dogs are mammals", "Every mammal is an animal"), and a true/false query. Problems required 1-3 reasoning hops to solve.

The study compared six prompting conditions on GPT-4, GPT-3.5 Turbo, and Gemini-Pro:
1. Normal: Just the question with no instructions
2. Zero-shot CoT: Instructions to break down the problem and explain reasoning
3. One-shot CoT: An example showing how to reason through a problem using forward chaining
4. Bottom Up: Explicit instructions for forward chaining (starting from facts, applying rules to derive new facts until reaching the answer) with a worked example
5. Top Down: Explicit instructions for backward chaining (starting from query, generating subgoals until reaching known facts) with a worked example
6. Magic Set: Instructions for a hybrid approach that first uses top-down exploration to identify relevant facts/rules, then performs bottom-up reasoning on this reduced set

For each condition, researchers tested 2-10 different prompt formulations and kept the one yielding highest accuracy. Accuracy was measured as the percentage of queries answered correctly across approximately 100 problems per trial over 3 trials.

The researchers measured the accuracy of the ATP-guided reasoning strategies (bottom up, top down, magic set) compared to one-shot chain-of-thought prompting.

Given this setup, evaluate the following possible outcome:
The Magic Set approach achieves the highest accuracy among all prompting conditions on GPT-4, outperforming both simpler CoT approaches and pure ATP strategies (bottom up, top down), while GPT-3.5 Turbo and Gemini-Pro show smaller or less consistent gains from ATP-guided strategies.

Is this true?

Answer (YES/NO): NO